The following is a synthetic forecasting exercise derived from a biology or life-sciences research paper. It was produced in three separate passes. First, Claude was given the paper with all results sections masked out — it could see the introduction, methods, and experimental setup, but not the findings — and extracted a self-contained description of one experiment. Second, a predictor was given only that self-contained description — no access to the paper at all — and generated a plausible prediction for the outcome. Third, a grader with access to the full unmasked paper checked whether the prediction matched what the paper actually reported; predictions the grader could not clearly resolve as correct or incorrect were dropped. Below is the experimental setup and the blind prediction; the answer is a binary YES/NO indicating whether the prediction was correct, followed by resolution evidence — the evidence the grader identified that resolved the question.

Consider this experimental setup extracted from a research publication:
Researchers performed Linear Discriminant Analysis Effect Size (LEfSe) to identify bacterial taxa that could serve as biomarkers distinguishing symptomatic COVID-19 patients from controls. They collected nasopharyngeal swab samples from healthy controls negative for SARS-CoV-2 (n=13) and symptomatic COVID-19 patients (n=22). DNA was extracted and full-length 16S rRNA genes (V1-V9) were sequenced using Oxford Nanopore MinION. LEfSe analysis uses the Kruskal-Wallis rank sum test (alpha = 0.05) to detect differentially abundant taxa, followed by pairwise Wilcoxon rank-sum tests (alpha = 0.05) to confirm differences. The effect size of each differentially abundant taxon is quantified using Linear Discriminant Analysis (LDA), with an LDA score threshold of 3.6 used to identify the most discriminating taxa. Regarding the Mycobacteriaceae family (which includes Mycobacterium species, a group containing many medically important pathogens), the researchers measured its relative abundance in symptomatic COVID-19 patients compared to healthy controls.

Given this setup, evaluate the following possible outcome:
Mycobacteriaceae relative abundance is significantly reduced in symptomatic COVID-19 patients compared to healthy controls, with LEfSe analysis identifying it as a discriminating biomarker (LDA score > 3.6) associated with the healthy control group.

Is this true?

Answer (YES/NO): NO